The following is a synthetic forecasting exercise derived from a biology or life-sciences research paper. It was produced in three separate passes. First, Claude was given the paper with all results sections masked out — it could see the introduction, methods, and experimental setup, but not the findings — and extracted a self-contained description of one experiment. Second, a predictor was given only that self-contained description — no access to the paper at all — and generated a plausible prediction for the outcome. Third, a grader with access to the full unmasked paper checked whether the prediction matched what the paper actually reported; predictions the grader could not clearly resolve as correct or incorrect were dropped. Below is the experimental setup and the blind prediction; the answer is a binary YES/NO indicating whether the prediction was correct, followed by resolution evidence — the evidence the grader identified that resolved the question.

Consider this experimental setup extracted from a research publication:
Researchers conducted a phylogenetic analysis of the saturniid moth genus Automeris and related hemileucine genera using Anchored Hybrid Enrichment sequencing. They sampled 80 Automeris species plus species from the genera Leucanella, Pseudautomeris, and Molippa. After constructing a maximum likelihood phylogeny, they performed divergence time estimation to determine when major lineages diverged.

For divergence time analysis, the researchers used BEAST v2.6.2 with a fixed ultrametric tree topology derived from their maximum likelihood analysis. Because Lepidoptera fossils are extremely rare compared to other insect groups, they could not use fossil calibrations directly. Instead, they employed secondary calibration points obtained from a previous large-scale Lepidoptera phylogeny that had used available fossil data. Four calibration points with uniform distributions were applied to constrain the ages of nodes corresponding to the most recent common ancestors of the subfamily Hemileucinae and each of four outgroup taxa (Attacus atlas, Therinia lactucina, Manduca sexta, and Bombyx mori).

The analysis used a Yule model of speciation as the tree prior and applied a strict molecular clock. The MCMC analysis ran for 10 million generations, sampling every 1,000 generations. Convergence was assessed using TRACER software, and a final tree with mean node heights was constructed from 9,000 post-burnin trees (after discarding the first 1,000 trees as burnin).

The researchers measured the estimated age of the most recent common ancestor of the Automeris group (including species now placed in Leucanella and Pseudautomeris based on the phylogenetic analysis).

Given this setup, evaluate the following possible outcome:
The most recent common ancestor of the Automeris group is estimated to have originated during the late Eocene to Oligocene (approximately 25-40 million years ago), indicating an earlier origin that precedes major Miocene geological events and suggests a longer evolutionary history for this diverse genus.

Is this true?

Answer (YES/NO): YES